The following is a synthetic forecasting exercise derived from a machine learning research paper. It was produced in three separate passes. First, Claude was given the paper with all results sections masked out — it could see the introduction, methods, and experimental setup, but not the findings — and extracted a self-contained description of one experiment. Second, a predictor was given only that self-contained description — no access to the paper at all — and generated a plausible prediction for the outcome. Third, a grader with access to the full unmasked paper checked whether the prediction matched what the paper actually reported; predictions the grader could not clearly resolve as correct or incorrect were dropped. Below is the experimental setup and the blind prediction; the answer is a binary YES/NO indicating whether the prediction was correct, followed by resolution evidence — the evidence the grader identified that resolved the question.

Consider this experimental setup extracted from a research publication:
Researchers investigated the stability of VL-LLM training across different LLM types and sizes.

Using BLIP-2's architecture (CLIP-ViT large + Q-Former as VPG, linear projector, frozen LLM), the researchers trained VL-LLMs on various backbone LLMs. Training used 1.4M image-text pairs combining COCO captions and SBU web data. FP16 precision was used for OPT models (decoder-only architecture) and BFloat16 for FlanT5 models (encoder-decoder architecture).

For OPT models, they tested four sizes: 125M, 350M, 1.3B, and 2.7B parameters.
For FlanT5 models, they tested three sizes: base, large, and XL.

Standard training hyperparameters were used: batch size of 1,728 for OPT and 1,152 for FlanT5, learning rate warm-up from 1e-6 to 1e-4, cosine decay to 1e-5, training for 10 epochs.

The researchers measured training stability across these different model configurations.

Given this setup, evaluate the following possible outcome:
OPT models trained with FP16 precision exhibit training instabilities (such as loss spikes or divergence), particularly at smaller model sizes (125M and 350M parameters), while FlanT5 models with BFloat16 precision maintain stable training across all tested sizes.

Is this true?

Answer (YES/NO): NO